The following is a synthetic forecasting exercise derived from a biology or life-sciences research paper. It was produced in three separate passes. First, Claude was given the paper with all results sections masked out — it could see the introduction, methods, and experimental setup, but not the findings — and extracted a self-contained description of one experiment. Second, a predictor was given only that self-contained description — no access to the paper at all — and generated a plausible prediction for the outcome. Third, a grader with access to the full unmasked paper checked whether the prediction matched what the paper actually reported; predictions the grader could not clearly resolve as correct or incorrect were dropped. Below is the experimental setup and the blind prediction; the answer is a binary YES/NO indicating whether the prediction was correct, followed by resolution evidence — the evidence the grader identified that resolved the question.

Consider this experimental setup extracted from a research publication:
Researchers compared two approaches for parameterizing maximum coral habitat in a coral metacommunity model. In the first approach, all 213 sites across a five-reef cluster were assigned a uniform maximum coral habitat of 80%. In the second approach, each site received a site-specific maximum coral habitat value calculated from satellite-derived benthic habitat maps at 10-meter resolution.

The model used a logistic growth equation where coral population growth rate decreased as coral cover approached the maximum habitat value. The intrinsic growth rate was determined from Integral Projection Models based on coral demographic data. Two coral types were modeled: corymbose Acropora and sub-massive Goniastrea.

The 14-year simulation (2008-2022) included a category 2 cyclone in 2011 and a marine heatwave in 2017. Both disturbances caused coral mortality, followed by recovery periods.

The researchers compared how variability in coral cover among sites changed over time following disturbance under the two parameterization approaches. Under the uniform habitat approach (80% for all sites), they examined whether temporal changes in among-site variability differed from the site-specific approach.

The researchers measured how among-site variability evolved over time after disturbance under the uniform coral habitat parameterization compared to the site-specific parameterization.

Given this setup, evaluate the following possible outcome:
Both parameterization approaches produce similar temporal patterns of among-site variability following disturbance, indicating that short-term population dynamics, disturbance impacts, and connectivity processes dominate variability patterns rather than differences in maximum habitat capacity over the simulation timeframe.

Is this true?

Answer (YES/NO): NO